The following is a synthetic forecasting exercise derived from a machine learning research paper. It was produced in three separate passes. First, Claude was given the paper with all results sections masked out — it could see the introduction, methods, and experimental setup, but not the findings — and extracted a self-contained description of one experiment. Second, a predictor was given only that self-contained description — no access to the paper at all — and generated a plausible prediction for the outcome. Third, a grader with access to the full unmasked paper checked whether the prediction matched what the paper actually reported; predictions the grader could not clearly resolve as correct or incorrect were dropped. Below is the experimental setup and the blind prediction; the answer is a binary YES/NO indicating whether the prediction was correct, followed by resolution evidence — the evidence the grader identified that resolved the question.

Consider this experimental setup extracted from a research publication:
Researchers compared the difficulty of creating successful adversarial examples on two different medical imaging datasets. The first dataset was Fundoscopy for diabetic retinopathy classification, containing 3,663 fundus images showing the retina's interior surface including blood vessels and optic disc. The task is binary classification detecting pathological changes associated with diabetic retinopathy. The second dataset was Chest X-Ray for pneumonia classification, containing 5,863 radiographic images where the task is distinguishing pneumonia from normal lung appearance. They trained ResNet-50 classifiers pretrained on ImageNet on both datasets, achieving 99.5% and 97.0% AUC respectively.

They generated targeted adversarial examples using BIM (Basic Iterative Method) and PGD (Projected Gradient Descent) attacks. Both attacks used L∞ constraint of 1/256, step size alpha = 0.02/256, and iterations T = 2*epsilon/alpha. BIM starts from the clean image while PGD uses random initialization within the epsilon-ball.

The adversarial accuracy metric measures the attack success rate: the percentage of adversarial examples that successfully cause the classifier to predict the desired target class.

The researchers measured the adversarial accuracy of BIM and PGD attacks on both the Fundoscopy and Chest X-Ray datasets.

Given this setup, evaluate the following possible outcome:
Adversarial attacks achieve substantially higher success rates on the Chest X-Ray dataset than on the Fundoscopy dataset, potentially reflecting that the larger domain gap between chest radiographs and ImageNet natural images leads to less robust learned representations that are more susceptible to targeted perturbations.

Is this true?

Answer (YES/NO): NO